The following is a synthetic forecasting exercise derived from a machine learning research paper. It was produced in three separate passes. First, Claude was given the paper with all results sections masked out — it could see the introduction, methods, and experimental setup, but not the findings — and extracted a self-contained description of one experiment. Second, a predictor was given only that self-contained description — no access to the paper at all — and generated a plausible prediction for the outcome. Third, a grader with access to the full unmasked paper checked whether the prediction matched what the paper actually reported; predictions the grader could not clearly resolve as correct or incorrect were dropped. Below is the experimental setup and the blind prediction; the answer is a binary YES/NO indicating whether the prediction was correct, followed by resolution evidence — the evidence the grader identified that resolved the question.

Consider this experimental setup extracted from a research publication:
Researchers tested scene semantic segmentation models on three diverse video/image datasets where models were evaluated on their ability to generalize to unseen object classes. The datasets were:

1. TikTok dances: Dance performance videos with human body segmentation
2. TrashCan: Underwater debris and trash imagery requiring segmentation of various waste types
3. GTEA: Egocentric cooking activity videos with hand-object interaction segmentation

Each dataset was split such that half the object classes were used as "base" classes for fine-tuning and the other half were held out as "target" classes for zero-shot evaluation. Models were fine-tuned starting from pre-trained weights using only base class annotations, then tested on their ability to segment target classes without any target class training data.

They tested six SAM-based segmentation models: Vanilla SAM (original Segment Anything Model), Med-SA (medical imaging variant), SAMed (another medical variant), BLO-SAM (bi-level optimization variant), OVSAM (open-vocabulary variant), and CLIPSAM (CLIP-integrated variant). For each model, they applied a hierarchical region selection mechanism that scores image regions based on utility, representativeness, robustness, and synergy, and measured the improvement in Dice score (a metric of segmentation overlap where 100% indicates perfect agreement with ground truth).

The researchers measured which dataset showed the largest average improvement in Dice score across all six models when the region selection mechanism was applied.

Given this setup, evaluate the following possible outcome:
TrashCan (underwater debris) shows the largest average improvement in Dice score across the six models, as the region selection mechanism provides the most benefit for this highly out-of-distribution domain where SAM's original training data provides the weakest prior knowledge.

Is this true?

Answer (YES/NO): YES